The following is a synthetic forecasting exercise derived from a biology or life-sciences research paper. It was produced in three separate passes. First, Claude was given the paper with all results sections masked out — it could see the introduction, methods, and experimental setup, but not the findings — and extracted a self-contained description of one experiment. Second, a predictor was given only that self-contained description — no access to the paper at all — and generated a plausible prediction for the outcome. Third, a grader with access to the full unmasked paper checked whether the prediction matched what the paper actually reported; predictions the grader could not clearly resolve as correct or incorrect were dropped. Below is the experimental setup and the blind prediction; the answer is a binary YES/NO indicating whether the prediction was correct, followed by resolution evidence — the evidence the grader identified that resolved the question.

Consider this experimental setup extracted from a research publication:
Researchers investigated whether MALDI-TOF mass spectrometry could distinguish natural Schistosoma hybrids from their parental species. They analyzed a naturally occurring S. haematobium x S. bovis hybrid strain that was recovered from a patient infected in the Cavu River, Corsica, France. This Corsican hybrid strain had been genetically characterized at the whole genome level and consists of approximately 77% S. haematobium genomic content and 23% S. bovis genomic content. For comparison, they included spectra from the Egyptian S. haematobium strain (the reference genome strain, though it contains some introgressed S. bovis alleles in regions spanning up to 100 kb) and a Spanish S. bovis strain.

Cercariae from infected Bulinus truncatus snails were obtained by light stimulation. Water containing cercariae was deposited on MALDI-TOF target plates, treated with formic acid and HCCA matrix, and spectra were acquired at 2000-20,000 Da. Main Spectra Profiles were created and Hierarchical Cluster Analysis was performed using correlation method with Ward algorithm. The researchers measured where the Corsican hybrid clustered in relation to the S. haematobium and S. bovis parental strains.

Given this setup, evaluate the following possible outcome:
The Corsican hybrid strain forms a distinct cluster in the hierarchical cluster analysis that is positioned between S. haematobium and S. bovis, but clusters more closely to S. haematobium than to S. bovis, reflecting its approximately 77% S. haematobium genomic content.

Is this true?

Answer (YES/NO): NO